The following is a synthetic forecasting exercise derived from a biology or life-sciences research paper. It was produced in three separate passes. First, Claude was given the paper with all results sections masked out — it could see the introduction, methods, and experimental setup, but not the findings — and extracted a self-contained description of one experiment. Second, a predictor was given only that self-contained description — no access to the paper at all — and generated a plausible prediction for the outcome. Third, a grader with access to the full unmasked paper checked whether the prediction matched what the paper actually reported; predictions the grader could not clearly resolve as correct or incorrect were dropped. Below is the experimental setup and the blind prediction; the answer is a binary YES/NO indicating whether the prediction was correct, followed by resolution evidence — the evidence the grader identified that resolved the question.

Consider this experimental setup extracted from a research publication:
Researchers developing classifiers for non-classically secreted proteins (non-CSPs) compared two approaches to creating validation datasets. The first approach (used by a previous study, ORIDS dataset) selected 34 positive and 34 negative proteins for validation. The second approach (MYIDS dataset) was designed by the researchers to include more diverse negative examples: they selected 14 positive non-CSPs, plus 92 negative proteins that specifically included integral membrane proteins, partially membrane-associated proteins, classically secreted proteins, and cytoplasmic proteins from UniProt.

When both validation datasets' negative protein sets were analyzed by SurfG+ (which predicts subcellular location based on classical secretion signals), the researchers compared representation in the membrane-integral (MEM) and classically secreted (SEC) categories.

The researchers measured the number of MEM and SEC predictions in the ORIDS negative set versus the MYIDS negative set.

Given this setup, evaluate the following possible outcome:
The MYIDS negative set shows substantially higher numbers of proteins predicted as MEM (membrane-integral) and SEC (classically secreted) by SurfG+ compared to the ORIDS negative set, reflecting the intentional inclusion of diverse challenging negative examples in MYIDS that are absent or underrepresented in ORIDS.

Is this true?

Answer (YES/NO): YES